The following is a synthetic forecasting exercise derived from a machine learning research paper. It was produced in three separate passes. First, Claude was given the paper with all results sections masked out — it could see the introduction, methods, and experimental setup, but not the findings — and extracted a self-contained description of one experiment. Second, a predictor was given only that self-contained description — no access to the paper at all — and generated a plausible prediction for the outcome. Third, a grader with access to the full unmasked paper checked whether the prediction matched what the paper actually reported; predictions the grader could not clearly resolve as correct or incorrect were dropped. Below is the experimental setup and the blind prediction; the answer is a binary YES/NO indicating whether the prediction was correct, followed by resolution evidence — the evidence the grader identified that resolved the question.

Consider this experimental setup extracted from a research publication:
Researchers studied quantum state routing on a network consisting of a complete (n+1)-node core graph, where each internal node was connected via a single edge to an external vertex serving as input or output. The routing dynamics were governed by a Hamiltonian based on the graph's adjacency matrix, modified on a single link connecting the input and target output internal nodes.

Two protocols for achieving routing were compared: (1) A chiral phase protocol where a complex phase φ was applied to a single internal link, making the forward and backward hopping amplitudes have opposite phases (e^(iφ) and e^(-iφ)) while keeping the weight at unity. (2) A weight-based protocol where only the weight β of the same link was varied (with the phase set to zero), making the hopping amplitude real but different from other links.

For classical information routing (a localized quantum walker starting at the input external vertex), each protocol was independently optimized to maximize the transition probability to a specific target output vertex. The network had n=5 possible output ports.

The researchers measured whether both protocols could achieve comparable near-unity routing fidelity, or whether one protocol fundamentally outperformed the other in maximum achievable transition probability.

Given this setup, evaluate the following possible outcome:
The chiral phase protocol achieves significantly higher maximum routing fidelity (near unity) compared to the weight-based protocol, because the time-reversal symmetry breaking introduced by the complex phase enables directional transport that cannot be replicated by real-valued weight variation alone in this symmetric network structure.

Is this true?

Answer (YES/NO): NO